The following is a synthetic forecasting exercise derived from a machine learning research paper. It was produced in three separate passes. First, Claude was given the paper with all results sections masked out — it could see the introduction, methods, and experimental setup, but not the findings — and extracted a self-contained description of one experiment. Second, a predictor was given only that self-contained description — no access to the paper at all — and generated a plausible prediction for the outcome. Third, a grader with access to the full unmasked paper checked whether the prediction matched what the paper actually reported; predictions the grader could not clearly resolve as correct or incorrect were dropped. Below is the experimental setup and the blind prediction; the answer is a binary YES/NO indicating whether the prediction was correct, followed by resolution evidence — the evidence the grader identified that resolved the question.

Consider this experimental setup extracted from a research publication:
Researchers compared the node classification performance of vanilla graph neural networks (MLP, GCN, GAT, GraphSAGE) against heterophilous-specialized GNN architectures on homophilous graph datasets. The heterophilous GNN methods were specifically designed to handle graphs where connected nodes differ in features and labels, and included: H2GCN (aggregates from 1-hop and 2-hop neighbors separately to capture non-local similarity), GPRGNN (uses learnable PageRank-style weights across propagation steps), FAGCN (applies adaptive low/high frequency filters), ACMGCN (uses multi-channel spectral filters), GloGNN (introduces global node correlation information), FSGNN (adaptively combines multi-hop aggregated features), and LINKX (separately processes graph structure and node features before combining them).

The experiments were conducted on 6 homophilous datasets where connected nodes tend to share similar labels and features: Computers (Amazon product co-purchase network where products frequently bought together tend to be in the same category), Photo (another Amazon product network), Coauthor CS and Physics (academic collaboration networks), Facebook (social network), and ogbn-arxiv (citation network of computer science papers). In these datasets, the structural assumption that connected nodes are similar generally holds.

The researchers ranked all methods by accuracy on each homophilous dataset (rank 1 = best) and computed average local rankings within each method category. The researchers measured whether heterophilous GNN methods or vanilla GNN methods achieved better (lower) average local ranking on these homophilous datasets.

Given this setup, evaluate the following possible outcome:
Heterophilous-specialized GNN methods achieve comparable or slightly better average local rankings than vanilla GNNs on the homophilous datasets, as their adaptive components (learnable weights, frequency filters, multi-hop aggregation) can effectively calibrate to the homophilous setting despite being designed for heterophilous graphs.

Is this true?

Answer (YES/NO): NO